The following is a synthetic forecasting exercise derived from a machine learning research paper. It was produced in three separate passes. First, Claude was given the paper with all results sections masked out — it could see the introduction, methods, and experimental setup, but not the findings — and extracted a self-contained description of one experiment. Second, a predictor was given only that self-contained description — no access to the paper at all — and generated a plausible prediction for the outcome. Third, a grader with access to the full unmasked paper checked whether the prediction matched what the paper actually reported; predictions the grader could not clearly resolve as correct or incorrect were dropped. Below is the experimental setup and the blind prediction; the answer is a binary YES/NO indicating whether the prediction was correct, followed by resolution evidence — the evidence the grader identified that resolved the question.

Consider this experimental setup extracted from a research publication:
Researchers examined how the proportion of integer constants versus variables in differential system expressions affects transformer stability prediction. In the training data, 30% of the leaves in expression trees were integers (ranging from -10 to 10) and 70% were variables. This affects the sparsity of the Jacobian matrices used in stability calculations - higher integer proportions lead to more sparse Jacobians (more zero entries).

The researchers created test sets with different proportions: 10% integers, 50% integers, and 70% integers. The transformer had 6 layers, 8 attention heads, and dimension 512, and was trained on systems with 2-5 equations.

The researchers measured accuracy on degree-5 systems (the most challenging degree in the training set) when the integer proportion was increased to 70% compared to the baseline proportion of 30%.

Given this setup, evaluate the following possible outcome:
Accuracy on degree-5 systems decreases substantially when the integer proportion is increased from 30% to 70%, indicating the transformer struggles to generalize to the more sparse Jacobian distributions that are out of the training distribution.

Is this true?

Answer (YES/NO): NO